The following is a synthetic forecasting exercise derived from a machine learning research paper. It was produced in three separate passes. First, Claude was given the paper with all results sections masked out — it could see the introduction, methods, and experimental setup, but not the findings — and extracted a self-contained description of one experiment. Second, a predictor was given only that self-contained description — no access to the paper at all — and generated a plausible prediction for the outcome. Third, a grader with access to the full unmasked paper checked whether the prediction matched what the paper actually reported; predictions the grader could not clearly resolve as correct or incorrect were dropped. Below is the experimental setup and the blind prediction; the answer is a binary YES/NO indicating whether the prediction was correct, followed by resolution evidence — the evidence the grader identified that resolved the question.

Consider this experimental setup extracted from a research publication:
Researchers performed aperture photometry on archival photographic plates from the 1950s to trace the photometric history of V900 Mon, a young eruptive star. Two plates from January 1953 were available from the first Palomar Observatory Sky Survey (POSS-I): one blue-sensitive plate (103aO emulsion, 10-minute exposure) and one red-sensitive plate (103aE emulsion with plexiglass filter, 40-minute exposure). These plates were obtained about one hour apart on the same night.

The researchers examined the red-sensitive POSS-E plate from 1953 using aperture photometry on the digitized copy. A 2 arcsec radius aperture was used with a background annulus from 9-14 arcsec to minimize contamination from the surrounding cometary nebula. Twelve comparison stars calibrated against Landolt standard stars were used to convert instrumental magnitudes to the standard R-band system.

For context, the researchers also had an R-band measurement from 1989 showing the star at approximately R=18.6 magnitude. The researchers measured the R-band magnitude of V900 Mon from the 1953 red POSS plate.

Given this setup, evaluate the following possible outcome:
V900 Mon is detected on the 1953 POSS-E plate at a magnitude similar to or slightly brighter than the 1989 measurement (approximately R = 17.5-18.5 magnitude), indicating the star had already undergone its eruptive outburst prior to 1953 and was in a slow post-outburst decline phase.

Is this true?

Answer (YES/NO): NO